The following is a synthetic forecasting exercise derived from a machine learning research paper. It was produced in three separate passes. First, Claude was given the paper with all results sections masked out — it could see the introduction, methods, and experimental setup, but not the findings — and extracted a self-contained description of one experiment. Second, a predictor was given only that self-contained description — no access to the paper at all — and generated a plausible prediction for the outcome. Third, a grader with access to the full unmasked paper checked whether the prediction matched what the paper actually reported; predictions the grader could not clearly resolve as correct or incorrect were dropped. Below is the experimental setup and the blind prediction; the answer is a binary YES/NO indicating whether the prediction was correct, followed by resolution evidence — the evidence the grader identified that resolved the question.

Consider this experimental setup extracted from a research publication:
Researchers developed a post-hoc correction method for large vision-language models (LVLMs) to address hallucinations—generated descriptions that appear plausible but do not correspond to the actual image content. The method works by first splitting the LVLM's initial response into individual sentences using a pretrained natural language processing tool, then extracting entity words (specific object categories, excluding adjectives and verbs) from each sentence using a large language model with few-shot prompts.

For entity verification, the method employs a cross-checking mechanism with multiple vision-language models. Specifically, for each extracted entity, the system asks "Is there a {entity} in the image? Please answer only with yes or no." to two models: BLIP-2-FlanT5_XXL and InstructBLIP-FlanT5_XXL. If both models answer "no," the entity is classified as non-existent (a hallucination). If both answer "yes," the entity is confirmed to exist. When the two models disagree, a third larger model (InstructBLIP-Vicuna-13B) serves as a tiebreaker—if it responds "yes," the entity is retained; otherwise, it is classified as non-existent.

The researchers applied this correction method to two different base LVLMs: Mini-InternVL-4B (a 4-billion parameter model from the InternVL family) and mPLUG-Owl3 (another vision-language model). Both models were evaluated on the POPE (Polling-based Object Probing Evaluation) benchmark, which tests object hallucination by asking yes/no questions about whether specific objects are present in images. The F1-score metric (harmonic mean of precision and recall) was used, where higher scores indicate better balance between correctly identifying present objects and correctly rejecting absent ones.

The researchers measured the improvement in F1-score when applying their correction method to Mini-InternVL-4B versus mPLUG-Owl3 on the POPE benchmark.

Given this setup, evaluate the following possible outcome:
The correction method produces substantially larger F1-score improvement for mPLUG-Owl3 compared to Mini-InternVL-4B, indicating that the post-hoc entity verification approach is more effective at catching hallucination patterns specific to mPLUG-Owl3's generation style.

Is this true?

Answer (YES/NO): NO